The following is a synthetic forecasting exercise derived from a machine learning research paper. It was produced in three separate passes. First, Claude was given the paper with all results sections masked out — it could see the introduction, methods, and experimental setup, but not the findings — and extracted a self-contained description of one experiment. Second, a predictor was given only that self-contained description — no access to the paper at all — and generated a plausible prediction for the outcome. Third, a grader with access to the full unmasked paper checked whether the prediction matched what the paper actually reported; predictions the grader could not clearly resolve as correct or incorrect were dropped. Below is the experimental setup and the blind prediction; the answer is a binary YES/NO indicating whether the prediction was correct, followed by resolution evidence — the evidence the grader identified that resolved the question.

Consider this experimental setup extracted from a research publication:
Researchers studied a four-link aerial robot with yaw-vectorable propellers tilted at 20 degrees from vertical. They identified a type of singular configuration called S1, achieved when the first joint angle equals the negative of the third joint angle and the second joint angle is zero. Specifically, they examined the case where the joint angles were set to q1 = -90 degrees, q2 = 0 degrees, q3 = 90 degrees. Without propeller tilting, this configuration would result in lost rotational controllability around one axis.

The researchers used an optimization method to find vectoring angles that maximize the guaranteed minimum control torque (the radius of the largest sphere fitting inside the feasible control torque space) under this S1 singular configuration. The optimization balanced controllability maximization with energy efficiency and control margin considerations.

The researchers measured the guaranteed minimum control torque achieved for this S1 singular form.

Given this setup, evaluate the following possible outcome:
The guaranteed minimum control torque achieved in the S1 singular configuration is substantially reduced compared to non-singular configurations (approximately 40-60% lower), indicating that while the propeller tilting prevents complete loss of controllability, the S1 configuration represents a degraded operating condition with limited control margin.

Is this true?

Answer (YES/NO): NO